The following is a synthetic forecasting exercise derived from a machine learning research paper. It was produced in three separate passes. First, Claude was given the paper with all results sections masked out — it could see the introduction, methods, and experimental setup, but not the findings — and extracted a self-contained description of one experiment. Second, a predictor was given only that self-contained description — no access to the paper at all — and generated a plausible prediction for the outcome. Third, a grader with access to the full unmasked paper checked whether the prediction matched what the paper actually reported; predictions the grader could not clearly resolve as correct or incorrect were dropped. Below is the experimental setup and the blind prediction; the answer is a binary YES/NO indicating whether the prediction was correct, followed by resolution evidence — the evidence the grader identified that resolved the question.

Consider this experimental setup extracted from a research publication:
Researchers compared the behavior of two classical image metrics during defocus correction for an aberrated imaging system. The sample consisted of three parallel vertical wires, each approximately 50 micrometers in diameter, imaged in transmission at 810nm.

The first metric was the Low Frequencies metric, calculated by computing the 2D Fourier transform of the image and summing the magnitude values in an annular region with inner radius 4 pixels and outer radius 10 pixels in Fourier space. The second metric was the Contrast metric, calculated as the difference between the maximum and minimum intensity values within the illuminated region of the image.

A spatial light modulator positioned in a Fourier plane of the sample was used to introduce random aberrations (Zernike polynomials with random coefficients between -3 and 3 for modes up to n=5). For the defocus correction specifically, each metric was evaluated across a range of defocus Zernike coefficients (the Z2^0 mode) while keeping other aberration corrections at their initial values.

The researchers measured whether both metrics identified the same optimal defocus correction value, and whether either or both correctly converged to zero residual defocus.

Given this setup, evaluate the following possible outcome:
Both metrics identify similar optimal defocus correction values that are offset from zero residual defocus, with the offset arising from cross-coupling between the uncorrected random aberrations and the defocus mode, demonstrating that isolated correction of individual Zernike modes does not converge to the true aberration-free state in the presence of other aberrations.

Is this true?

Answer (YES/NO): NO